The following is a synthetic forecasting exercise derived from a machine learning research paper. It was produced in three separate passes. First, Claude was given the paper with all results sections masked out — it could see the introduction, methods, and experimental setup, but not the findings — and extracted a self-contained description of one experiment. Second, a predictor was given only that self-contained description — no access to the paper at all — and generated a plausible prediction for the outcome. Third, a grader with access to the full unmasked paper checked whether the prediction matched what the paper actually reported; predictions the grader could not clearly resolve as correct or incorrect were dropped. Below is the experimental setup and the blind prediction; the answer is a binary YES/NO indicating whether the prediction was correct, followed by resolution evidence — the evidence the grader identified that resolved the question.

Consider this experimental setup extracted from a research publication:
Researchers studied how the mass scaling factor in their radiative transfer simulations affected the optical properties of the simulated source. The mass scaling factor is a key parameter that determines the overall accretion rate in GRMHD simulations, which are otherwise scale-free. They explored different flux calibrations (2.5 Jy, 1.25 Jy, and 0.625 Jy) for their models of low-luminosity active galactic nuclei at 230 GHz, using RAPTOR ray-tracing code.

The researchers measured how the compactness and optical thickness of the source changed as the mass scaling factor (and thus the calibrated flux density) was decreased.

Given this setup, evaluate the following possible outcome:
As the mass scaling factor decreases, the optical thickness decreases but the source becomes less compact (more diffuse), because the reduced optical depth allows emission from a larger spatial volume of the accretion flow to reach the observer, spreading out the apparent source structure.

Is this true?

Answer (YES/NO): NO